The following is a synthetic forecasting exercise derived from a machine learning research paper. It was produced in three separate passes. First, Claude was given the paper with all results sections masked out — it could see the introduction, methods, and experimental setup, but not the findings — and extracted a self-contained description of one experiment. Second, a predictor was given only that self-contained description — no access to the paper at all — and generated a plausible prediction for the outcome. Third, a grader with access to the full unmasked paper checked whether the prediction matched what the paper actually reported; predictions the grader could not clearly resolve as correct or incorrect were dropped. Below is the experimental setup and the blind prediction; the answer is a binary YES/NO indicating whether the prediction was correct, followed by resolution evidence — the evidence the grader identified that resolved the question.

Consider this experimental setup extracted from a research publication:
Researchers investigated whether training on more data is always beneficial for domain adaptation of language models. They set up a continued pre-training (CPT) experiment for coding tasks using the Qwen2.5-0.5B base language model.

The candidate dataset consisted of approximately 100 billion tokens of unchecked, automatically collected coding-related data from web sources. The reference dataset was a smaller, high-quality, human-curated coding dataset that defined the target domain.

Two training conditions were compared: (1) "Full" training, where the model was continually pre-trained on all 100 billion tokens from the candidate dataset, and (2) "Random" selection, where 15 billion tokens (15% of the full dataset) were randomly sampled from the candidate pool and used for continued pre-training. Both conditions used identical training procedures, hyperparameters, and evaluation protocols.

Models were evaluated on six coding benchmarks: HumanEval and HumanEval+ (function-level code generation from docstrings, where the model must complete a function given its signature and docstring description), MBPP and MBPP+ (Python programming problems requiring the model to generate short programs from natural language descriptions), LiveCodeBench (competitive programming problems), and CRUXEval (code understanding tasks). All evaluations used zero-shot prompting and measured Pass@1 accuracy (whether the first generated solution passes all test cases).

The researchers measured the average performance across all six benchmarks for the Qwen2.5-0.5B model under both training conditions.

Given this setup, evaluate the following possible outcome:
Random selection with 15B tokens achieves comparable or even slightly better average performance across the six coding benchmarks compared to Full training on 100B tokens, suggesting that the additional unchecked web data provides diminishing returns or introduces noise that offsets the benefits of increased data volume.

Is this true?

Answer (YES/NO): NO